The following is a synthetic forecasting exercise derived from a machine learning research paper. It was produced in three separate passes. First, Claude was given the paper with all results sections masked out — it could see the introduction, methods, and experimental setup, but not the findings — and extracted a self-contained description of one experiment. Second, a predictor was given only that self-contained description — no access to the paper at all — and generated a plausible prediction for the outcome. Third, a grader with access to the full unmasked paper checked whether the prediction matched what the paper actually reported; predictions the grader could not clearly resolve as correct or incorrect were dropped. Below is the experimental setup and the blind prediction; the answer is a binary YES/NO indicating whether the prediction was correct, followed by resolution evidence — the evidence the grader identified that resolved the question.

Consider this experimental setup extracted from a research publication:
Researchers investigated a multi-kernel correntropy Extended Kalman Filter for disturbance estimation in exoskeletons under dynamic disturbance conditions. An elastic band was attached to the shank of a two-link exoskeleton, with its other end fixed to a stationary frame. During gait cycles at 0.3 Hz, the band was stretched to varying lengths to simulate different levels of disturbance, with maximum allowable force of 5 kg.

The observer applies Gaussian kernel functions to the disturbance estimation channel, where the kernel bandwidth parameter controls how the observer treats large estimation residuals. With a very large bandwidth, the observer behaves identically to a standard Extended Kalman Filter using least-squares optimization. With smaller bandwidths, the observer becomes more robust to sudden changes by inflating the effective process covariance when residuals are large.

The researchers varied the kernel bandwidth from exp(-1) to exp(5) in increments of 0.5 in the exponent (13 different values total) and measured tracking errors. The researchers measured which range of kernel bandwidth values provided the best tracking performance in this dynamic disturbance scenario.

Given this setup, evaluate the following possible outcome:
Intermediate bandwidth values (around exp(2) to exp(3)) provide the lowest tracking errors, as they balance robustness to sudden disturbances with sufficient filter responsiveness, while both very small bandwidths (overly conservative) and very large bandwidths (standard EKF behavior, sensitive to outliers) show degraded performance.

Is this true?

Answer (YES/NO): NO